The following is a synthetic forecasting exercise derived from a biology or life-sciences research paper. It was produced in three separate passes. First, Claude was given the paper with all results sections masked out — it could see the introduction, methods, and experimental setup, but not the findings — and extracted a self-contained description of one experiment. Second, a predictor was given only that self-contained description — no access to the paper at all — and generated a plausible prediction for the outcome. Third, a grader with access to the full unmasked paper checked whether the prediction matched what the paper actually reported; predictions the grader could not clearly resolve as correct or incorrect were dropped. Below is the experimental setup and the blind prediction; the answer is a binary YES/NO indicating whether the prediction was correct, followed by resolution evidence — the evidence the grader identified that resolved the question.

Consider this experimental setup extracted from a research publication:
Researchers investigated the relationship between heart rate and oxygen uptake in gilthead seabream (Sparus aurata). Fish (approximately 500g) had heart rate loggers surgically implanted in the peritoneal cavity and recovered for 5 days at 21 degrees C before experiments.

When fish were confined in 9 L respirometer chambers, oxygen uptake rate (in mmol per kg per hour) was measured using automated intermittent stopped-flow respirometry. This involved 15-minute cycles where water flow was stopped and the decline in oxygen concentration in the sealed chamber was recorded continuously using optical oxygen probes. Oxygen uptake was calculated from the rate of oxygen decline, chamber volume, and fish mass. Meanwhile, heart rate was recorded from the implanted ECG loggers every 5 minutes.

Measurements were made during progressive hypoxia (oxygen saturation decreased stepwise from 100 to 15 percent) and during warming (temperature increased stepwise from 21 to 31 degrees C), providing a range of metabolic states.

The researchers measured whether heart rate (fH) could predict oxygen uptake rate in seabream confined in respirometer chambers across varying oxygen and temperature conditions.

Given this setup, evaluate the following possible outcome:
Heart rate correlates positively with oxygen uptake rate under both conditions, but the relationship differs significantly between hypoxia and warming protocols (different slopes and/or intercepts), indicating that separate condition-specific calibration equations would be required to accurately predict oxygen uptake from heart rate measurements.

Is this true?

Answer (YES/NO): NO